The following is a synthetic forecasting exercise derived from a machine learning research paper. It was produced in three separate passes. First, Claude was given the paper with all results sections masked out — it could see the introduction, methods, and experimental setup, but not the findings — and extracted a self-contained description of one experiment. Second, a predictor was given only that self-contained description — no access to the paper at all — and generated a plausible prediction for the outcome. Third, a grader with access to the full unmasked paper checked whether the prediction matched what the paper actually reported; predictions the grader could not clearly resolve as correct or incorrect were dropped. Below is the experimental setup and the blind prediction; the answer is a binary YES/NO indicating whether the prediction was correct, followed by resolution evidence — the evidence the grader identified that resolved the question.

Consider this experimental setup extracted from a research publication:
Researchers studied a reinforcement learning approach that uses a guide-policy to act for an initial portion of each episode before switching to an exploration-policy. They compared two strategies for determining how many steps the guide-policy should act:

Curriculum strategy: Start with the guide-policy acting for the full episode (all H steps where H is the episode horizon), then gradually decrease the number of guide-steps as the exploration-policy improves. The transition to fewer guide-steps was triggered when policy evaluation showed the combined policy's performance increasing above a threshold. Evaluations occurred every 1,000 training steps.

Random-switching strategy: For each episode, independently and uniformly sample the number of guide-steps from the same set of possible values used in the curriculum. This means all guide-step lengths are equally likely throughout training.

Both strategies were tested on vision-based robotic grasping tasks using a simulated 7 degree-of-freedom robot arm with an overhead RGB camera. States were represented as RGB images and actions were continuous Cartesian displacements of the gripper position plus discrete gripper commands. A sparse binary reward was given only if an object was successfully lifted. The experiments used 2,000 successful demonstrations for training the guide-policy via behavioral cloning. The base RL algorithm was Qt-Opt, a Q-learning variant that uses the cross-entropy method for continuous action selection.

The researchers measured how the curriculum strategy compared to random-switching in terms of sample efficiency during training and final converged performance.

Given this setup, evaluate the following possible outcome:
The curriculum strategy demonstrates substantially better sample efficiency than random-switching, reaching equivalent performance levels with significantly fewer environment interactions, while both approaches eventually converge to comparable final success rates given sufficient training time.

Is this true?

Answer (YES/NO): YES